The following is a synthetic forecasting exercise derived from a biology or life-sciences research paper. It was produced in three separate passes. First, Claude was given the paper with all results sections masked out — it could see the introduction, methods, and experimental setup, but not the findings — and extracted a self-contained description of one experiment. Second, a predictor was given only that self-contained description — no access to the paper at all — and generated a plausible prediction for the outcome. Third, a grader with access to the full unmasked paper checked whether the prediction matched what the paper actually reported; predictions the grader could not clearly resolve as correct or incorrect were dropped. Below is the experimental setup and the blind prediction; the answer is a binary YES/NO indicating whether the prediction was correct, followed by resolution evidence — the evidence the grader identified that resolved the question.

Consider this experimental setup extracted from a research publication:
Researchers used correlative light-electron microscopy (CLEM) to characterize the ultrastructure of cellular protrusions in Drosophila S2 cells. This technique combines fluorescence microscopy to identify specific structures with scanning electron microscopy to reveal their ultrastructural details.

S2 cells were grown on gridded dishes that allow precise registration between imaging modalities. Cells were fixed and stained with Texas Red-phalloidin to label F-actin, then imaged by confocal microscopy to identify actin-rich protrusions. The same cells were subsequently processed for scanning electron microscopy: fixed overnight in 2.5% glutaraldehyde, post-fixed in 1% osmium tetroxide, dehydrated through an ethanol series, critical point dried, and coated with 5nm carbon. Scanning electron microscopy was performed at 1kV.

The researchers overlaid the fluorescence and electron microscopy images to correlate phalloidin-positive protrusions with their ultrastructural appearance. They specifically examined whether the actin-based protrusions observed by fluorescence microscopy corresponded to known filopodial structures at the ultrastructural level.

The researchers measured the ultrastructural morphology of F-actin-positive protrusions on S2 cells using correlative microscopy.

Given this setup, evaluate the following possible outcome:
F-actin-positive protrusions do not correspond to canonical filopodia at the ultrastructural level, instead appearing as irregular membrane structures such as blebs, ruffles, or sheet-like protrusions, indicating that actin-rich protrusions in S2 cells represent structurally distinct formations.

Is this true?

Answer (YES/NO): NO